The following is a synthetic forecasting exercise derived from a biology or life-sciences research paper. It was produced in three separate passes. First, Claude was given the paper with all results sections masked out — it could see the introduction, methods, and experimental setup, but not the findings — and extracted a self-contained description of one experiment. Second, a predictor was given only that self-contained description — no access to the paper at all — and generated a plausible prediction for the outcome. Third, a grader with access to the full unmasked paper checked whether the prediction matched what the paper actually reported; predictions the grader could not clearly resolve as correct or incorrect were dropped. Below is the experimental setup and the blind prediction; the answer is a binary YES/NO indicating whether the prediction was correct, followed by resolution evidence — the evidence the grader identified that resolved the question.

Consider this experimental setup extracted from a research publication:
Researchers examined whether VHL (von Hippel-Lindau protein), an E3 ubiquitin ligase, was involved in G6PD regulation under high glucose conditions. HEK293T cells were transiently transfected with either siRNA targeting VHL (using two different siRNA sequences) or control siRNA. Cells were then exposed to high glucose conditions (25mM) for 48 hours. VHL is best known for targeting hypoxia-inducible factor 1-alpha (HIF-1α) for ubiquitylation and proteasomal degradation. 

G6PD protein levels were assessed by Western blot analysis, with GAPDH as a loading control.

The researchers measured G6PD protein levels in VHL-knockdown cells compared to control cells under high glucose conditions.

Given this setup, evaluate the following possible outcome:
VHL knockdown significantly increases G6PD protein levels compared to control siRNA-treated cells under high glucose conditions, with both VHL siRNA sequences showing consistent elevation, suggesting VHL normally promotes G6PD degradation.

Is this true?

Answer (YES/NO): NO